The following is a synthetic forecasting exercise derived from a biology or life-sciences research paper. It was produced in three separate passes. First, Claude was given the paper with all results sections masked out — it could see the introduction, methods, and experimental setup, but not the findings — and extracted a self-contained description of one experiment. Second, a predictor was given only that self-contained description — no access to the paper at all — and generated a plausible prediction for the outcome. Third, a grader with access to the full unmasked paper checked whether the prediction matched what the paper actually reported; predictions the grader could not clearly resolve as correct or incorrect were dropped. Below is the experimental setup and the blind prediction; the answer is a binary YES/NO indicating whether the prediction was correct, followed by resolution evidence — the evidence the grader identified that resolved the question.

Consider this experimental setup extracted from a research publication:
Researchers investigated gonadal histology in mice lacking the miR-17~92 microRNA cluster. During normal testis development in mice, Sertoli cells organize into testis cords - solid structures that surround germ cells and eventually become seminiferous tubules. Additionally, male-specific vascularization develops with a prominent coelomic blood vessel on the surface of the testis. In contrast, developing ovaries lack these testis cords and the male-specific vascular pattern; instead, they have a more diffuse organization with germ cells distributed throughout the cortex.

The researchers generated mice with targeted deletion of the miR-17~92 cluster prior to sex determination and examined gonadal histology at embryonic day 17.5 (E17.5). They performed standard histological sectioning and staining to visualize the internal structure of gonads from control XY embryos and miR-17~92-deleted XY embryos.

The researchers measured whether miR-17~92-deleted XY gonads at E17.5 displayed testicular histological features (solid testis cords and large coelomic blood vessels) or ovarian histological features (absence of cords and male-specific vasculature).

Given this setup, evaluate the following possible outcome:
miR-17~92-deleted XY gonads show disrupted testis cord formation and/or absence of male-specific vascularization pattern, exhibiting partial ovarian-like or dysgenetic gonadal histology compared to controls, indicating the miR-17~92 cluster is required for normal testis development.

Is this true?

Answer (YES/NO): NO